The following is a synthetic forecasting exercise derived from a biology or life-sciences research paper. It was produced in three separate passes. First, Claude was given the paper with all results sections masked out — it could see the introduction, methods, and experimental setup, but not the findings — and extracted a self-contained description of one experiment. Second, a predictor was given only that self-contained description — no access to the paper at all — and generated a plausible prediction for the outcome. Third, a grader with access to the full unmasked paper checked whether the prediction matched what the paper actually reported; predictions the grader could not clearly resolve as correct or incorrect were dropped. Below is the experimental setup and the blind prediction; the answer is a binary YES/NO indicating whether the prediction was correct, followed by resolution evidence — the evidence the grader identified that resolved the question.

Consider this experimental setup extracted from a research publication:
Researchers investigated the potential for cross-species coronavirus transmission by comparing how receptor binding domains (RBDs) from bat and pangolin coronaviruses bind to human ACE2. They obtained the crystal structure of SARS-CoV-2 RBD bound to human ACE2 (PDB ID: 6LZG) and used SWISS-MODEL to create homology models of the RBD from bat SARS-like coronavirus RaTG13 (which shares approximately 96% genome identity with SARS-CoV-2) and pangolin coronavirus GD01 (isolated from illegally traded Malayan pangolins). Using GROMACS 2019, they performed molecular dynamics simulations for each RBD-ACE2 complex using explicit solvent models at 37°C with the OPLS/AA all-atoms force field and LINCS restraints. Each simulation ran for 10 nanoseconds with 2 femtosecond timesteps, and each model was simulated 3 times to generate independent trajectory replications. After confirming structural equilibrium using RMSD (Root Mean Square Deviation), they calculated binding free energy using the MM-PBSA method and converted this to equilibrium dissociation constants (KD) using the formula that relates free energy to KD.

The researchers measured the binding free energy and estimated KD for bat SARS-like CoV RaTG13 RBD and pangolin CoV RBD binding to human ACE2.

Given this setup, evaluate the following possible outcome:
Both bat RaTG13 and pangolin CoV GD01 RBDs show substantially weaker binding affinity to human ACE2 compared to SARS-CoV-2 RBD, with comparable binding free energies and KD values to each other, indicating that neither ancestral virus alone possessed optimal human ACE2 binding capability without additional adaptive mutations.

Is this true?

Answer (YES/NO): NO